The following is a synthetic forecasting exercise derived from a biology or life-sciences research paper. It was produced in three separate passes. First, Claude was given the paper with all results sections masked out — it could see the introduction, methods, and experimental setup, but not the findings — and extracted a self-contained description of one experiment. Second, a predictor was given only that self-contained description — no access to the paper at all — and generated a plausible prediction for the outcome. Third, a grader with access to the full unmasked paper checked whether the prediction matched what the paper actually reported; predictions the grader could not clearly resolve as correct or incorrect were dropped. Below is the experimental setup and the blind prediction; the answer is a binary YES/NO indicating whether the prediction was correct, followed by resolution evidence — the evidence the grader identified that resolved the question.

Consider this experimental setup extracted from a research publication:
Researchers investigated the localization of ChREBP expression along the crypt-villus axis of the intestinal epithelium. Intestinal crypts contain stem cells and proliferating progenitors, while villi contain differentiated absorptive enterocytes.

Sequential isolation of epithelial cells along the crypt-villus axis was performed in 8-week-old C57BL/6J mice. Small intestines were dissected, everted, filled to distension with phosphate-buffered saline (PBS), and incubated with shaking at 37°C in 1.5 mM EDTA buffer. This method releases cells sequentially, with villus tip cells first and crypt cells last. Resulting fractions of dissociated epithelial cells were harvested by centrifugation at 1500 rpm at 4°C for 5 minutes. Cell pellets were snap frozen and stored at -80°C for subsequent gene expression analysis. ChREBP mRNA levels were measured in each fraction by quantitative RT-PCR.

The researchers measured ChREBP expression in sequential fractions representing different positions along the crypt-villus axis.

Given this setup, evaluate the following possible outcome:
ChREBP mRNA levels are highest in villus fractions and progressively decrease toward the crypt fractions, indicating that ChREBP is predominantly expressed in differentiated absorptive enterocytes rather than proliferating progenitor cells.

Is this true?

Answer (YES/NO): NO